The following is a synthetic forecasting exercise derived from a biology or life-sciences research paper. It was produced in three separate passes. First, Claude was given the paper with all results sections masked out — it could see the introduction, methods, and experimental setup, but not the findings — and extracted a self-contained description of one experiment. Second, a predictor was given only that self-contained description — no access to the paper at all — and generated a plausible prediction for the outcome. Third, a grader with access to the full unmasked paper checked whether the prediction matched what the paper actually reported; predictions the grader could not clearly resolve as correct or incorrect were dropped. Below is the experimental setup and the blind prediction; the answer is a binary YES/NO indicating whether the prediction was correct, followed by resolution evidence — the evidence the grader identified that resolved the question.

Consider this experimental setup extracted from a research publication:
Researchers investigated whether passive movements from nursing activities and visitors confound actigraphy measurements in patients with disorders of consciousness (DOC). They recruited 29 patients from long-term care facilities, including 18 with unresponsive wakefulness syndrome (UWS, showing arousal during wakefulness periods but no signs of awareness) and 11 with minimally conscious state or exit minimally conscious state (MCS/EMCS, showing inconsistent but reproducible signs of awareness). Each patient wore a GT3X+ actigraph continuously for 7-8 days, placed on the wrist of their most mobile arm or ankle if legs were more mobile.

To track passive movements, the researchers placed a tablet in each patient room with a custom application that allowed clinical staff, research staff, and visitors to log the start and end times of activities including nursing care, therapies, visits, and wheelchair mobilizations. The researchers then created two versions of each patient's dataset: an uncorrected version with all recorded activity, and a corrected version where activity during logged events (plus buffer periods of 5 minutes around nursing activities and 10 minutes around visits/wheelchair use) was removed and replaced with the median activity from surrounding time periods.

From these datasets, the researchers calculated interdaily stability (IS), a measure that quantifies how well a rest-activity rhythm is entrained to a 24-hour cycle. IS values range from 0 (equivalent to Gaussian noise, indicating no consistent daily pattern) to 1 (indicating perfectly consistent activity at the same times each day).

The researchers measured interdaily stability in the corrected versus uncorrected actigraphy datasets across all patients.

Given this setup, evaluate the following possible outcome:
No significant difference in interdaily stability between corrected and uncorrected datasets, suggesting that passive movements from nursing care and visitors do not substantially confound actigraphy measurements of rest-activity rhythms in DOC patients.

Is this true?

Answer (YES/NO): NO